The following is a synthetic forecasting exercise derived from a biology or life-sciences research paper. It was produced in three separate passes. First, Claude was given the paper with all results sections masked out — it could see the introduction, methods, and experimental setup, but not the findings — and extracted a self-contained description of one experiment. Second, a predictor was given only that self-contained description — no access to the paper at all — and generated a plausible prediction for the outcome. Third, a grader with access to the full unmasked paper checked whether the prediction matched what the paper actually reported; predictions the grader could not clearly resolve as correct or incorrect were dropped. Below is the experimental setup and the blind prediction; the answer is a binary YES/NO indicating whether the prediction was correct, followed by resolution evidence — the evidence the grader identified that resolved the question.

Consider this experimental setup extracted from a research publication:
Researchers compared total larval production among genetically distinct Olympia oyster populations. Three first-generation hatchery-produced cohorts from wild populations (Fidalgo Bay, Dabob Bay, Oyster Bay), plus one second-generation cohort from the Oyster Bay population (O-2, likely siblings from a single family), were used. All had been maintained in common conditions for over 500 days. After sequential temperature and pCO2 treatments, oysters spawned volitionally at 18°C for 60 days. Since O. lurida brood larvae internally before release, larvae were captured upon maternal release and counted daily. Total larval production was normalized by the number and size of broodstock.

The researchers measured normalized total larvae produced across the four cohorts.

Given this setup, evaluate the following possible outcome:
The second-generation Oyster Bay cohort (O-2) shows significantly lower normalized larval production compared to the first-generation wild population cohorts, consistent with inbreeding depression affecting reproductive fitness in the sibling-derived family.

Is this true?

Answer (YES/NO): YES